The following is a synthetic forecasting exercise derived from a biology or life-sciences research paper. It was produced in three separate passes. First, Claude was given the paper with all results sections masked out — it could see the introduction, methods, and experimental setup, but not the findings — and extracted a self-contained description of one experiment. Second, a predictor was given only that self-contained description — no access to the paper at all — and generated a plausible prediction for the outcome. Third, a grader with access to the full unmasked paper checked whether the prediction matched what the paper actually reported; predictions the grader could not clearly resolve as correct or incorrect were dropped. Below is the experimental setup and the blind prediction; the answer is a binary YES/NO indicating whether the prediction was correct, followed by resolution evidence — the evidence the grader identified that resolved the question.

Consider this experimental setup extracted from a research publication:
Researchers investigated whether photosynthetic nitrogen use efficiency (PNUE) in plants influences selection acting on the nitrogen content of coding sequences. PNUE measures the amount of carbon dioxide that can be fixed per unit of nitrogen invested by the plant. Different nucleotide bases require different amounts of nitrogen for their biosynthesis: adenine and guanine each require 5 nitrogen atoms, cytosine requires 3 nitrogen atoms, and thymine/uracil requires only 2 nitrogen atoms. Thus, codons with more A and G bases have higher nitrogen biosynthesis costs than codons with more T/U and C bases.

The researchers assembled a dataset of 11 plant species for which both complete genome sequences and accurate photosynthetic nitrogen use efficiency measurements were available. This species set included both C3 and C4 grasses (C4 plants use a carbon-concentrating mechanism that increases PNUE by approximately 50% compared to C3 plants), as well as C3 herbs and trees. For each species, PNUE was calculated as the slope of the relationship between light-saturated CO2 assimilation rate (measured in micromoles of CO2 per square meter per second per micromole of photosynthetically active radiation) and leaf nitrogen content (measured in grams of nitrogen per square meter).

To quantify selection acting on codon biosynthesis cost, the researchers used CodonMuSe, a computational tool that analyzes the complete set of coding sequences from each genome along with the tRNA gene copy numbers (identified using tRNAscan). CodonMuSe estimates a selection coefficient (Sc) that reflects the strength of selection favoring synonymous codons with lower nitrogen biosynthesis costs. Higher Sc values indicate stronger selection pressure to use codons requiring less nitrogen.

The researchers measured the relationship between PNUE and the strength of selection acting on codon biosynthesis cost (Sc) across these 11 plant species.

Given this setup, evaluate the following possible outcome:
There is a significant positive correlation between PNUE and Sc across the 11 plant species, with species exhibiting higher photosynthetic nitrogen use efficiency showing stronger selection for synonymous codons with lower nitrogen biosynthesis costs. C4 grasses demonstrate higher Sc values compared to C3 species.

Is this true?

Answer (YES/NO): NO